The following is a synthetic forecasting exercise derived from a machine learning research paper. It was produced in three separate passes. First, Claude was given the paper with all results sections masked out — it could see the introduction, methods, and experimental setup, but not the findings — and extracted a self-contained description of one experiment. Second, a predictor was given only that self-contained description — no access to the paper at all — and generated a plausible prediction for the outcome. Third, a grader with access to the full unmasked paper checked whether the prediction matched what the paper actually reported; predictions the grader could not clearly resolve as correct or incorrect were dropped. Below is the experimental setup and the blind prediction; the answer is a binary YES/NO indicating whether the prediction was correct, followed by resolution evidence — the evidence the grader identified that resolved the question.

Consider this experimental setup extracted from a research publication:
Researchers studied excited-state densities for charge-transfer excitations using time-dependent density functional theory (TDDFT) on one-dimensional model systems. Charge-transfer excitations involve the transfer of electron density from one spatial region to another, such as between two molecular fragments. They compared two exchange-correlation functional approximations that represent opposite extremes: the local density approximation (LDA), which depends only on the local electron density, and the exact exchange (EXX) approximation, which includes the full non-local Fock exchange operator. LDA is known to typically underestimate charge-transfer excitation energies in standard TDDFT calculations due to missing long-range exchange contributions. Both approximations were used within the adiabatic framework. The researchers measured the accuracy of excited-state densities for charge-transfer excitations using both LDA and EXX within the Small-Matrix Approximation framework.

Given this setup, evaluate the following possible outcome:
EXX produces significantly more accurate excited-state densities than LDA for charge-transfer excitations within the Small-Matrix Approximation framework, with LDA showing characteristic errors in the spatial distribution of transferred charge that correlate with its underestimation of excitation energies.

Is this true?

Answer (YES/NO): NO